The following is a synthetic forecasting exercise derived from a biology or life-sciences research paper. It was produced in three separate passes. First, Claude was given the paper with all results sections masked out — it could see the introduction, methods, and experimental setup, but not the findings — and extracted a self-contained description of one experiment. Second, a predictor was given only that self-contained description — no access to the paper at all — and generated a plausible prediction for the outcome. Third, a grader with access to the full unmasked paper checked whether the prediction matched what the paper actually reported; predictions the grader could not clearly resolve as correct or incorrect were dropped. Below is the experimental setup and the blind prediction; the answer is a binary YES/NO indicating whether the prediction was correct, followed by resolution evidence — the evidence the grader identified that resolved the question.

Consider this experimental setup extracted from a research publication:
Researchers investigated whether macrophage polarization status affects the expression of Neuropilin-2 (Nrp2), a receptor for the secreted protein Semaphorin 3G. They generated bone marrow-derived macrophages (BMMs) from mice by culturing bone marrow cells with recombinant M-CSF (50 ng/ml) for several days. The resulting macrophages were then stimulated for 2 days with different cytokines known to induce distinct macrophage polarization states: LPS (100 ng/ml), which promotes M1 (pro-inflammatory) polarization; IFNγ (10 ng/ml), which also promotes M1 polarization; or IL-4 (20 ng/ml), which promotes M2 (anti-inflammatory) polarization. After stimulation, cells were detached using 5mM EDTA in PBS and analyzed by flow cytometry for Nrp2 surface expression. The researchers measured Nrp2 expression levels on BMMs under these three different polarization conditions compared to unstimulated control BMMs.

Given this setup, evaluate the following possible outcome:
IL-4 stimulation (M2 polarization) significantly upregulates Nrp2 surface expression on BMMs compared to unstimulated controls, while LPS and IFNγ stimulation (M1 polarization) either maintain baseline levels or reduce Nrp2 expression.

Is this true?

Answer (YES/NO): NO